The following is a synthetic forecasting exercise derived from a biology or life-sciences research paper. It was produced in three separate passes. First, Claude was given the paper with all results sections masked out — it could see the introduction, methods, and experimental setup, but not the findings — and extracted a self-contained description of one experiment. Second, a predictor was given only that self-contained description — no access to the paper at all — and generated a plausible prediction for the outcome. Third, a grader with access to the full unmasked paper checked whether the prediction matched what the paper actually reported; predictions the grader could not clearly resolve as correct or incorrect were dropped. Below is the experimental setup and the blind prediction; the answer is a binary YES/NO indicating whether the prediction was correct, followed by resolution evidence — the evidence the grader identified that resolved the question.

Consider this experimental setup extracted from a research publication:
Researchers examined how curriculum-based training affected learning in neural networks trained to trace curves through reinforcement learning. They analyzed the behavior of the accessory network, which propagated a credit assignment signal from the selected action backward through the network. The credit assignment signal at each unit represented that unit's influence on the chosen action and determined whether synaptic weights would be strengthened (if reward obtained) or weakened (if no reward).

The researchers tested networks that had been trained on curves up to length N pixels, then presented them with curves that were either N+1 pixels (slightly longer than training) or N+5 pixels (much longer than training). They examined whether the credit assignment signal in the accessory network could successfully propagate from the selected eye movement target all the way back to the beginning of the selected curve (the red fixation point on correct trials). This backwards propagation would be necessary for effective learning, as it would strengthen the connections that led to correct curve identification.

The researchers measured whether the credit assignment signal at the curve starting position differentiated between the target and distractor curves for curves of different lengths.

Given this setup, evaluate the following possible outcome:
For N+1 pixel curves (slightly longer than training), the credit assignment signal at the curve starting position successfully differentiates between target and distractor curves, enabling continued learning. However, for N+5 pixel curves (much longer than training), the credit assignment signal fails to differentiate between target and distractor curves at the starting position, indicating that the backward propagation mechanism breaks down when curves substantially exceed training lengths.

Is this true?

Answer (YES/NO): YES